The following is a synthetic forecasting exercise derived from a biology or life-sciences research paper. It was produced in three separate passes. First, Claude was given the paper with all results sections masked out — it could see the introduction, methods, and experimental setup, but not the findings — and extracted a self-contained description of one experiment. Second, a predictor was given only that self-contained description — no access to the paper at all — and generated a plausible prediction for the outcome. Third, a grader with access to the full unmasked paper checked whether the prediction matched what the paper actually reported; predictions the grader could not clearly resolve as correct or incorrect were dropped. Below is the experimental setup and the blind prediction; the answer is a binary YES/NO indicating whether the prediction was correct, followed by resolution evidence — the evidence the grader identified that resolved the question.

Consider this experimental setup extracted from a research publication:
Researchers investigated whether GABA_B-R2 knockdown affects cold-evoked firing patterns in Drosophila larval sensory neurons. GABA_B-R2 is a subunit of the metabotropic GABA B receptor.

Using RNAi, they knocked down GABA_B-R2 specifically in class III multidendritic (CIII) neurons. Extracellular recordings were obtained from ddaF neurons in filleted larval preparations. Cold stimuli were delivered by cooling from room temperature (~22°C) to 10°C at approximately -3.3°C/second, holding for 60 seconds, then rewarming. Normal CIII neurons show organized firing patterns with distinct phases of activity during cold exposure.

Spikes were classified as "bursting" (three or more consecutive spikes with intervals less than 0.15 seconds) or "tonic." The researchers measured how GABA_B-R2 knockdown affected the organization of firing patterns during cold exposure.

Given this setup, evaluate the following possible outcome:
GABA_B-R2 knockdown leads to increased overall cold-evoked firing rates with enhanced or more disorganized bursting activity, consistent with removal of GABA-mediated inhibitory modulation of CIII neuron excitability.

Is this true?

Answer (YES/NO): NO